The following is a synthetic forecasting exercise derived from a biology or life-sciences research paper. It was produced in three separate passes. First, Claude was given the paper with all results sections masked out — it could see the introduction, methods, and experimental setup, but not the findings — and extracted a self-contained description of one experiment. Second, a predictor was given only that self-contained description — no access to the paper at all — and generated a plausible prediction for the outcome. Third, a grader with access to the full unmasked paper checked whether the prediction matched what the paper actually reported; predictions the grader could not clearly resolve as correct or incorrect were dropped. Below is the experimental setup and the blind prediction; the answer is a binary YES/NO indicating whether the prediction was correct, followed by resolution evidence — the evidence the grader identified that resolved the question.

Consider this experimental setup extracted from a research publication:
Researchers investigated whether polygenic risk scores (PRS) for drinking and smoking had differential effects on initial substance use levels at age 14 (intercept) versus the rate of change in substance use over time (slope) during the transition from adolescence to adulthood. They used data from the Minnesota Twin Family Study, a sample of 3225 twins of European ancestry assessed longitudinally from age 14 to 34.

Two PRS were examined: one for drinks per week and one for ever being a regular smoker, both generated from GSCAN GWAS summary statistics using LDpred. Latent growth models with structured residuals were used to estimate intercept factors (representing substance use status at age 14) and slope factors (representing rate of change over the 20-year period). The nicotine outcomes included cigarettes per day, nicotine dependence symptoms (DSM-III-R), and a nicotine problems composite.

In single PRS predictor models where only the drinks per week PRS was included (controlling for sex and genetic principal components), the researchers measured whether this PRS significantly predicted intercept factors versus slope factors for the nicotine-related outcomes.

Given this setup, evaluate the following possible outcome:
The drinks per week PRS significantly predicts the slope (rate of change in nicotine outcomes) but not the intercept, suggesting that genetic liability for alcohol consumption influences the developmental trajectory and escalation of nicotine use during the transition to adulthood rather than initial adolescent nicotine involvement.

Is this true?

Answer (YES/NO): NO